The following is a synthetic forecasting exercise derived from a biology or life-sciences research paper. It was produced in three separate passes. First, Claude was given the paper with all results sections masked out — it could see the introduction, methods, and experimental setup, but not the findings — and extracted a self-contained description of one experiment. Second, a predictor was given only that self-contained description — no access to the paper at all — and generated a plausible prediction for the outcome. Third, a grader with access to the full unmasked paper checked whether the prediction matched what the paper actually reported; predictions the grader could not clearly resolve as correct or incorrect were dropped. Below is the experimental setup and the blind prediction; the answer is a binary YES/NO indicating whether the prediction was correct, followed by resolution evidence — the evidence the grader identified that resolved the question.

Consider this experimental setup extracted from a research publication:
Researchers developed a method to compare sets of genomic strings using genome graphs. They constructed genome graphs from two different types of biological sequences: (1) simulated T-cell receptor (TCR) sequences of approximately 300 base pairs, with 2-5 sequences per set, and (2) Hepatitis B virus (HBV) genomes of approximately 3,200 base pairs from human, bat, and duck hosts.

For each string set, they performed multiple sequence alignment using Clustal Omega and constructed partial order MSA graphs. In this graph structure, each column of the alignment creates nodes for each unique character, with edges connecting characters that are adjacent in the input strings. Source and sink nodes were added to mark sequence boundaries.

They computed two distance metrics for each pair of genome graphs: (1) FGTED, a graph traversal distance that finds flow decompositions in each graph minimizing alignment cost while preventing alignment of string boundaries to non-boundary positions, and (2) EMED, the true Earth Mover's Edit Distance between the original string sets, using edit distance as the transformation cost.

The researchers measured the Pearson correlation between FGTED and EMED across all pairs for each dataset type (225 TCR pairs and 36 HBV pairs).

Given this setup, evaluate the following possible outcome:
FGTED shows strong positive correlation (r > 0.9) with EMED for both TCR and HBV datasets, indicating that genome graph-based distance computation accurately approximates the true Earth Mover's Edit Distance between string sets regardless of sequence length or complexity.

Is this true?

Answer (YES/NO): NO